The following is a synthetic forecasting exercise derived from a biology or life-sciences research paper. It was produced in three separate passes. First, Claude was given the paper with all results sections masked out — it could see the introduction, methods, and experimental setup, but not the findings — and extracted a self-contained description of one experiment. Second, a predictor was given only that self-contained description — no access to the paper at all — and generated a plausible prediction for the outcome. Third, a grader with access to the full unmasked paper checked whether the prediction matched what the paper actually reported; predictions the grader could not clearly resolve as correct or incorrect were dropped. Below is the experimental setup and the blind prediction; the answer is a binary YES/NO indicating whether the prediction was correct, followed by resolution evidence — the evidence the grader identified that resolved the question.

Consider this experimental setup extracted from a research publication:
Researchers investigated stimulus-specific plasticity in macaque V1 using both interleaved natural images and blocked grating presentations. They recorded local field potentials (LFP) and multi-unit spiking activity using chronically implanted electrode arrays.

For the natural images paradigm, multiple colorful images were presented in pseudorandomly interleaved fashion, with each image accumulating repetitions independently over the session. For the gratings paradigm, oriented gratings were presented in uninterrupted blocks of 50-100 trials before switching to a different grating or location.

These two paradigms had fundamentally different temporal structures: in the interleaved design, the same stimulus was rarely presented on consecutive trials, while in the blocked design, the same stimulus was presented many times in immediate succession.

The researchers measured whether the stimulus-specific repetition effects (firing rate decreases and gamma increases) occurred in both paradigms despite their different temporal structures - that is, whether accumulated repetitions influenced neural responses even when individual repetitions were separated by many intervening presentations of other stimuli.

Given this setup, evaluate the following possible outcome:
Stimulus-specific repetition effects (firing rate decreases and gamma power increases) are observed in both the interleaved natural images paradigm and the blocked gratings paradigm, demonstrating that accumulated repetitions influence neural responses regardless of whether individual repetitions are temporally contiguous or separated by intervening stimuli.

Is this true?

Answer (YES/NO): YES